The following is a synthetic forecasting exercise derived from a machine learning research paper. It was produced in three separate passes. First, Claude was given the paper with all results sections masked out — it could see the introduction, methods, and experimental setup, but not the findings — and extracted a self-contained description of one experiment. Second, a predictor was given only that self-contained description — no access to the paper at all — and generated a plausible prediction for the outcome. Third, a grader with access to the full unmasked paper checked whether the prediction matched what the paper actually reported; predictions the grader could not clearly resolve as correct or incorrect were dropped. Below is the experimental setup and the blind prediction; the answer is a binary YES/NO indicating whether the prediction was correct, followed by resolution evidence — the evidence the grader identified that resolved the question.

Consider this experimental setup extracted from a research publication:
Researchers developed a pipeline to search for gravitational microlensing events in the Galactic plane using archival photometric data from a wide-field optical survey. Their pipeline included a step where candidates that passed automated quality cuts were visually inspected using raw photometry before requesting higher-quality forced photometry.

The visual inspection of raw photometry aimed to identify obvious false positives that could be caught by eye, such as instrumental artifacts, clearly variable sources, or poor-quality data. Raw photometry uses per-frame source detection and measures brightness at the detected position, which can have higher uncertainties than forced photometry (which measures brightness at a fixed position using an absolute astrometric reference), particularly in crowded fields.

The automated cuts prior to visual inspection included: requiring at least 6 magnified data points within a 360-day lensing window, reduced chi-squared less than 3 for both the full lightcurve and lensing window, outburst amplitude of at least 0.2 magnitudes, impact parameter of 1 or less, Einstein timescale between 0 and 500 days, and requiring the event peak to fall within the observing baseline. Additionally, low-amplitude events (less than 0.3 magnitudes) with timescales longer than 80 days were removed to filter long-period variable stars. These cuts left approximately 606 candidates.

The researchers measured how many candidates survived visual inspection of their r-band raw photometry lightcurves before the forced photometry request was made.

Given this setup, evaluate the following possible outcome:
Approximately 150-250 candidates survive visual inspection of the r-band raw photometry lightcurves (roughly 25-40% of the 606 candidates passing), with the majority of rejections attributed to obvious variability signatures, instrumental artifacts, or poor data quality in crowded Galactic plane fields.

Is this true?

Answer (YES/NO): NO